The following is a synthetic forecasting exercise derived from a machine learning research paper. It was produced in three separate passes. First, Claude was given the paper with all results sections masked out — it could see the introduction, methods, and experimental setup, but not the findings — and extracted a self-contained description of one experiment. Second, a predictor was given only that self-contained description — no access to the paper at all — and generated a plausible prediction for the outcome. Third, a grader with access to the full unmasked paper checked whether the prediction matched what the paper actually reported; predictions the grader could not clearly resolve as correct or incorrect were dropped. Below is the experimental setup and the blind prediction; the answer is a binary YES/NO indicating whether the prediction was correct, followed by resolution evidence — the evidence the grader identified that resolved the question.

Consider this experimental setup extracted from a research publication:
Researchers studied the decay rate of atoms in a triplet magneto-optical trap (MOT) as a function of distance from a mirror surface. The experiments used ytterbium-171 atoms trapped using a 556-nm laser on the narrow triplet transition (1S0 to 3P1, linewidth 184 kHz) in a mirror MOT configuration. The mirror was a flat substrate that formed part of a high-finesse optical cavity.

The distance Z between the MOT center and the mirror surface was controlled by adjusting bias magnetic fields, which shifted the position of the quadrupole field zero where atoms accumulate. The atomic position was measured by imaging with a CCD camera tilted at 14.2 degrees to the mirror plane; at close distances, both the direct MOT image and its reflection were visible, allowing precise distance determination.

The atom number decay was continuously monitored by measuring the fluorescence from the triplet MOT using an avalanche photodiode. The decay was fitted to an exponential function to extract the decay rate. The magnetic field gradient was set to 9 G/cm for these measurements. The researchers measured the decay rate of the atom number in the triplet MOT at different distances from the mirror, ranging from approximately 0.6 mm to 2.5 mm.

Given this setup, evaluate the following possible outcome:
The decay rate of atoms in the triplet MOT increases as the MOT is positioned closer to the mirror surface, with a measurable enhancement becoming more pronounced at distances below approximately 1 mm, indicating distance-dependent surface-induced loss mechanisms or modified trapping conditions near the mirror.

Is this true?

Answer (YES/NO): YES